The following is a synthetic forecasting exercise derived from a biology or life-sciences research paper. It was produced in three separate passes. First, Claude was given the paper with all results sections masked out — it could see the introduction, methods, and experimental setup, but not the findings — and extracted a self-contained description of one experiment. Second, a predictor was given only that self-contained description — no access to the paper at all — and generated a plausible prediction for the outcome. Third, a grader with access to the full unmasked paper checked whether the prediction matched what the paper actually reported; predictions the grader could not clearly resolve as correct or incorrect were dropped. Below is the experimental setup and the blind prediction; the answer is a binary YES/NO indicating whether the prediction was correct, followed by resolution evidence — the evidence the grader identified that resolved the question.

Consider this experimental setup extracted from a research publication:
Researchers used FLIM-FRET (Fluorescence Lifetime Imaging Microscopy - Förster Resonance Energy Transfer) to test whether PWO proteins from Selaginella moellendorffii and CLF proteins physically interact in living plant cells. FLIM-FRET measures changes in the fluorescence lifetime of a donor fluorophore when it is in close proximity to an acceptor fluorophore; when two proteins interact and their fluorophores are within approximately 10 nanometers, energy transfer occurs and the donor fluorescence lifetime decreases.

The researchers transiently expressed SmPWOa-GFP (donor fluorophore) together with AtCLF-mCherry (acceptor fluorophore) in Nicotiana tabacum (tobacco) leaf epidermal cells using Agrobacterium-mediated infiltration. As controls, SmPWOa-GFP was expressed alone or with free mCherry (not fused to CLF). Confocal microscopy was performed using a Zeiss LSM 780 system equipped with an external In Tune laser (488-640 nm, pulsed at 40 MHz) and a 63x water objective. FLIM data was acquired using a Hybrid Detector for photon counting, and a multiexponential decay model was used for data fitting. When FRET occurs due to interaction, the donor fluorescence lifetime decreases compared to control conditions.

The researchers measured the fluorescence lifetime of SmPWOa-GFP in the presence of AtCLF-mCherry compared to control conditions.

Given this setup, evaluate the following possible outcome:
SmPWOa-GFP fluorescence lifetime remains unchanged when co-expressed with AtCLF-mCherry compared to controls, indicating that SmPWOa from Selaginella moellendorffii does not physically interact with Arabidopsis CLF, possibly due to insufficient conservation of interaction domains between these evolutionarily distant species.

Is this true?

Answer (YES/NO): NO